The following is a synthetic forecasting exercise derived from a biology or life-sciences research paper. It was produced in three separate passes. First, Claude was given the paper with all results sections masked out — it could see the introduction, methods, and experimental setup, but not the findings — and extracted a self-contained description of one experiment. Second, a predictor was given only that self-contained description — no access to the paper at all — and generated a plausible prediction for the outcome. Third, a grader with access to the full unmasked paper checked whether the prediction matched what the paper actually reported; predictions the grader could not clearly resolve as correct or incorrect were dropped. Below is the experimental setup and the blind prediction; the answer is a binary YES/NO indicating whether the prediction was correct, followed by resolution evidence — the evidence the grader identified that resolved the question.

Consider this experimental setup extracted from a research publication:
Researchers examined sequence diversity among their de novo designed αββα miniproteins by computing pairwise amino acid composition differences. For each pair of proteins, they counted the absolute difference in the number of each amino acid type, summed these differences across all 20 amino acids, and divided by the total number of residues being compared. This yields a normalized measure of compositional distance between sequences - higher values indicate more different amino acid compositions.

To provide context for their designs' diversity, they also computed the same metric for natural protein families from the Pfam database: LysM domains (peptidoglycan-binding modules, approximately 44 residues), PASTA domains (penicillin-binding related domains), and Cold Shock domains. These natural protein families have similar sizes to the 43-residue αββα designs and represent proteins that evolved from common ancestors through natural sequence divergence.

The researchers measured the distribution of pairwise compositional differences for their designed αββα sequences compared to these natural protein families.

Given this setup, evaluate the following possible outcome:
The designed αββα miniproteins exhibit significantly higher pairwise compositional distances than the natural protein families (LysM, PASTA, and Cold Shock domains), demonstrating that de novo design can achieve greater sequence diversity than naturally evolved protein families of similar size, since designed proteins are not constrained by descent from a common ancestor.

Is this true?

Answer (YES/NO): NO